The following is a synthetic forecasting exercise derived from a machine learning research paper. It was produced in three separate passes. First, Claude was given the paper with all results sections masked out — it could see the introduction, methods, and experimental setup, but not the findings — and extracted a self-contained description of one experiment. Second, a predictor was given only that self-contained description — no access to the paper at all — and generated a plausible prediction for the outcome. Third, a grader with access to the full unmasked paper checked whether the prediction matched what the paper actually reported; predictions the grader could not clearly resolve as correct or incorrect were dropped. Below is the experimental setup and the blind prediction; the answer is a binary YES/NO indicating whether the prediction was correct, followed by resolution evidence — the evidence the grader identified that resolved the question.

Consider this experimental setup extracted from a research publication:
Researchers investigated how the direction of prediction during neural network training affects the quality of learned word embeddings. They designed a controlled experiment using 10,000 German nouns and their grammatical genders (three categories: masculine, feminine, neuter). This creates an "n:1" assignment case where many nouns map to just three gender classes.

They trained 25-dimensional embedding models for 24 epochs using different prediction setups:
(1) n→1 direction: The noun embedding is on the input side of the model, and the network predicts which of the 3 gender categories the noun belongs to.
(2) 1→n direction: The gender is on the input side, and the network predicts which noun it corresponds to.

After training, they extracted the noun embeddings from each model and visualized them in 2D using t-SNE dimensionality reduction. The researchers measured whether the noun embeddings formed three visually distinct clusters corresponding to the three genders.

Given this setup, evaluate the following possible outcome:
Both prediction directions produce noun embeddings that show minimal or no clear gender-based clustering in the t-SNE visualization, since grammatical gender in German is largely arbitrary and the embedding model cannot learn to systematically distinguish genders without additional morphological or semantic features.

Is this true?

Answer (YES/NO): NO